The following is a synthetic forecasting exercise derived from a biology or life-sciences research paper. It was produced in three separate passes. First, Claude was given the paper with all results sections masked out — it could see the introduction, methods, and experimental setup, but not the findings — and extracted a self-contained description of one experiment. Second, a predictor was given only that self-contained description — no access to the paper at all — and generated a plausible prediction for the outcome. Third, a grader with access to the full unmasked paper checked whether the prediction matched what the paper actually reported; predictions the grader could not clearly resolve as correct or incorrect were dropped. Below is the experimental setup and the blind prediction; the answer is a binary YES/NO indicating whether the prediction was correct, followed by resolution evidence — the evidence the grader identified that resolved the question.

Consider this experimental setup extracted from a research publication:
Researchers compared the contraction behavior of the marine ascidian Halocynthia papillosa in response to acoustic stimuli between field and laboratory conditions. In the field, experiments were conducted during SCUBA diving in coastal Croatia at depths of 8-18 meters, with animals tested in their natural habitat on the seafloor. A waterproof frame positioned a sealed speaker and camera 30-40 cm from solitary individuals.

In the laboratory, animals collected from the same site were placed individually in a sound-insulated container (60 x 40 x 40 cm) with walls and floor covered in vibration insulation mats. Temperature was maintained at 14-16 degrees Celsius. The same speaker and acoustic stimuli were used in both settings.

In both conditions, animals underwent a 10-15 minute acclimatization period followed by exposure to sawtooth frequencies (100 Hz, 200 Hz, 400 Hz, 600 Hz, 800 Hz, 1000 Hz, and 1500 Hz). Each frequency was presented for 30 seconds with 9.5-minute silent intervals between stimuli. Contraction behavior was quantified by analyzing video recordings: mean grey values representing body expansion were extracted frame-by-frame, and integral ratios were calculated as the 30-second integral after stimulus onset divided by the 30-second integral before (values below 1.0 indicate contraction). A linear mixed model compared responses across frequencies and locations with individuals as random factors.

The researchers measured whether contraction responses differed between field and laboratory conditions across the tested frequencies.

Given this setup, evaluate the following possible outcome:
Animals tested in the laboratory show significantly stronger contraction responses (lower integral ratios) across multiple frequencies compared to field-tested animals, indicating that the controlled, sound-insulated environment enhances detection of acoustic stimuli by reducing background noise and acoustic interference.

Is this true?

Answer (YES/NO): NO